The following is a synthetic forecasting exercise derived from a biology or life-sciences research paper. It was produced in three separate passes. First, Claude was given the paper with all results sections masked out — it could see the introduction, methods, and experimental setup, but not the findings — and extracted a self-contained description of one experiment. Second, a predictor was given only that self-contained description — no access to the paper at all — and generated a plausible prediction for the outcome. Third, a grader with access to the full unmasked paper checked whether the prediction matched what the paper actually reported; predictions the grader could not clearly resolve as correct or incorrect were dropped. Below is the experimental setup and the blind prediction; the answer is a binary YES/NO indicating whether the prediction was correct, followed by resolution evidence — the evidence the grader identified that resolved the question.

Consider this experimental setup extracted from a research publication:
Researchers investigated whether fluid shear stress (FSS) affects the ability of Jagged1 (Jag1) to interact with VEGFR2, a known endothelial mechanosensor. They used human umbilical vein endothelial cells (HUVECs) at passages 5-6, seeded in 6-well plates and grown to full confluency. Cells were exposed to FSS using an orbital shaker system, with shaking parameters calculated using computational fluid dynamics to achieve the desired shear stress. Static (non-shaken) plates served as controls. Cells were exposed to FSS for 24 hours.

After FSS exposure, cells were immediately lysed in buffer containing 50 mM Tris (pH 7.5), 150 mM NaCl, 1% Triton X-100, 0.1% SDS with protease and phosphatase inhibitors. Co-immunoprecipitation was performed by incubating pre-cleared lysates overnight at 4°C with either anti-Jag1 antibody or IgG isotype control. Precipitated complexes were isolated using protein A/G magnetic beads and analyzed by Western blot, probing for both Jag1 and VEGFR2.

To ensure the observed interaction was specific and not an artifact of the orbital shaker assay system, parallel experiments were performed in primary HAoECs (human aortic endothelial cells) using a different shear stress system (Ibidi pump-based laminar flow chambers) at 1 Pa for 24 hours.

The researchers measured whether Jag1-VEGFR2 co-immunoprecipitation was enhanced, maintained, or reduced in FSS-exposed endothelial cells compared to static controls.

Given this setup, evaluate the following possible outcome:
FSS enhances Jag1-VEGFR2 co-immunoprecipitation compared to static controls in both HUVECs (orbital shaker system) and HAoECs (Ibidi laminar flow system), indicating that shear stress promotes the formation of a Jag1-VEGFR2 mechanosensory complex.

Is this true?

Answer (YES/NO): NO